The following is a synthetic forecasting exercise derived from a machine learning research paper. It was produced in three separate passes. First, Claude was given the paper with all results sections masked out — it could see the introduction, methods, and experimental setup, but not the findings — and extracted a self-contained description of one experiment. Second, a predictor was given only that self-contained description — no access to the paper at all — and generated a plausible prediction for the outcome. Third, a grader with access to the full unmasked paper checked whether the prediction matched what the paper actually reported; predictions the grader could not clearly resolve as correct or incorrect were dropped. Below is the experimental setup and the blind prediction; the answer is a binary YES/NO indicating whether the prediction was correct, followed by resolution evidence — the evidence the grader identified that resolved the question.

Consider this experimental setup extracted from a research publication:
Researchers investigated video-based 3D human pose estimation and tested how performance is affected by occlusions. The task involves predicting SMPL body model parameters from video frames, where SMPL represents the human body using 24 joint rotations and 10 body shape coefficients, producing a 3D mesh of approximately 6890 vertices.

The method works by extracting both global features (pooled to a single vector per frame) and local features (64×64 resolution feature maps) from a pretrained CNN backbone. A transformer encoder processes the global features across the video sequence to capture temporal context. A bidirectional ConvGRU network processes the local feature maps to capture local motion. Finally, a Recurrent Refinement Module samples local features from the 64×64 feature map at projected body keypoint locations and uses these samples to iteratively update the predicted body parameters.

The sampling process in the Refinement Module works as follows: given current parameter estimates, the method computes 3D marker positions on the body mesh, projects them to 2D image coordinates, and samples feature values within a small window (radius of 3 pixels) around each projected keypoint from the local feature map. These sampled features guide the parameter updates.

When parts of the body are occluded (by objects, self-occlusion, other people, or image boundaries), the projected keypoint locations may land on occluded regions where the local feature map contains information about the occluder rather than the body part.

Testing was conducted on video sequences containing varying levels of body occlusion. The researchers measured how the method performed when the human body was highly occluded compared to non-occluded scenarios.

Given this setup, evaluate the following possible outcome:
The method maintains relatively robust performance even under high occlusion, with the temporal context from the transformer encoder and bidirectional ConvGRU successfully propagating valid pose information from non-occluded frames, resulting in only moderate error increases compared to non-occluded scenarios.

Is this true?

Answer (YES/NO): NO